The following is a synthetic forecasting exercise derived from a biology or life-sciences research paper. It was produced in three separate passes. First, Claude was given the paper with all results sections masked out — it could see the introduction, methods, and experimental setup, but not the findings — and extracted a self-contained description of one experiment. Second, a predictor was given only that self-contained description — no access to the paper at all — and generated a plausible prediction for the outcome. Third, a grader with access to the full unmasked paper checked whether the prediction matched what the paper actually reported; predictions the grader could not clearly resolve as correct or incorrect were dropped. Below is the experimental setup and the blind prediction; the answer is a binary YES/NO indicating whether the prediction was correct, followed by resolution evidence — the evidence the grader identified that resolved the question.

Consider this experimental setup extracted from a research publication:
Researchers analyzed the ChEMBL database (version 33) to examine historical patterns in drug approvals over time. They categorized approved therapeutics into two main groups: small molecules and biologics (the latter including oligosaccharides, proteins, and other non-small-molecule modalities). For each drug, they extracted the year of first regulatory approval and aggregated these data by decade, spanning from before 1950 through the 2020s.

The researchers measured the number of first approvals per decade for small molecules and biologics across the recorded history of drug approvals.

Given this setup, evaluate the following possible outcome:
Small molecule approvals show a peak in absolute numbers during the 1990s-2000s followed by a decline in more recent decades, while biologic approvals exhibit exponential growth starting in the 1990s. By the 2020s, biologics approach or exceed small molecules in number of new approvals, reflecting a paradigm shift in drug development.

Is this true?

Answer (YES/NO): NO